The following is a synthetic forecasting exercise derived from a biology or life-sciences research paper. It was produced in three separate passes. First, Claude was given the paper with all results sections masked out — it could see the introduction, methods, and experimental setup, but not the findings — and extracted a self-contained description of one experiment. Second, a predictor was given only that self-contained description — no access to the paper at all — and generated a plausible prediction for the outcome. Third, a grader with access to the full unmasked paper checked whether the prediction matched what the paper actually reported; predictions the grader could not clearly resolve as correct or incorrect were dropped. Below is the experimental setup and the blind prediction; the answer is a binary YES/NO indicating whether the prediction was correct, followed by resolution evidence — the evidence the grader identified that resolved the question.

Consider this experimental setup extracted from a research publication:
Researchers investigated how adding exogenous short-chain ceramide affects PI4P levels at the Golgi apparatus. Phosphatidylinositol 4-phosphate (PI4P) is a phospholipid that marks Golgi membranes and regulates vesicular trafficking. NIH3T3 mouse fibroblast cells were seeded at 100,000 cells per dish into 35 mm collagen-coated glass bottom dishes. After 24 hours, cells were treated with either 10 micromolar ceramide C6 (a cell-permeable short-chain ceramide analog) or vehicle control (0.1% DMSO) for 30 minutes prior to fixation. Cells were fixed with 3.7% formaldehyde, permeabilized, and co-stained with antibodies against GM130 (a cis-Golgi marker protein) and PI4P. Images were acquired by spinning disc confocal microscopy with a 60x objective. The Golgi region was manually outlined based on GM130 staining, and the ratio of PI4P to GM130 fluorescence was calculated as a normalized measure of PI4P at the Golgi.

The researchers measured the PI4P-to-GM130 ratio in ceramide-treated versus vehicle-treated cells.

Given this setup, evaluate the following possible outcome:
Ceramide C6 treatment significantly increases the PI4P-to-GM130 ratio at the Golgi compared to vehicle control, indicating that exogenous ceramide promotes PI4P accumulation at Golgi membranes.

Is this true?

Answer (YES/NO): NO